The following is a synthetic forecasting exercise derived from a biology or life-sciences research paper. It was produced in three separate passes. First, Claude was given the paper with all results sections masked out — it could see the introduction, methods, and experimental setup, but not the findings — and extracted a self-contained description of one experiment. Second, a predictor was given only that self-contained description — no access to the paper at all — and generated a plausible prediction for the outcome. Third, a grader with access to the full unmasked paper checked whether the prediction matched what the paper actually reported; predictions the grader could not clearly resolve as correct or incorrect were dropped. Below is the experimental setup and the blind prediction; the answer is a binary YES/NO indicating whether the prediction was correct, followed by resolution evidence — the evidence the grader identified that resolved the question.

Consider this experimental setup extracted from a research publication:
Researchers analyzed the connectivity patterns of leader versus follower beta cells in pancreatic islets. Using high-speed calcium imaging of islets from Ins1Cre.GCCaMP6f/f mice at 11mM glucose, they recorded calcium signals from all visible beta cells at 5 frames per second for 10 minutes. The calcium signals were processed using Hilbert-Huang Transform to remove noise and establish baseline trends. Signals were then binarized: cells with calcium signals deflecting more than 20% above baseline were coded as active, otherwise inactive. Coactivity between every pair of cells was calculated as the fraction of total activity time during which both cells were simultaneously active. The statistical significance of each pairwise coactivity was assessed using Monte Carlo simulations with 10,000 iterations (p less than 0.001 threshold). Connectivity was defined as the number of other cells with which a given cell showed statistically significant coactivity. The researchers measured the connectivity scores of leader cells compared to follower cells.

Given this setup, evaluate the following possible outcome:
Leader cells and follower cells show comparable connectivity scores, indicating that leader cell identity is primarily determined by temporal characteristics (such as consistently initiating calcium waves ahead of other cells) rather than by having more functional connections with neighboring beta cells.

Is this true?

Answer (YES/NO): YES